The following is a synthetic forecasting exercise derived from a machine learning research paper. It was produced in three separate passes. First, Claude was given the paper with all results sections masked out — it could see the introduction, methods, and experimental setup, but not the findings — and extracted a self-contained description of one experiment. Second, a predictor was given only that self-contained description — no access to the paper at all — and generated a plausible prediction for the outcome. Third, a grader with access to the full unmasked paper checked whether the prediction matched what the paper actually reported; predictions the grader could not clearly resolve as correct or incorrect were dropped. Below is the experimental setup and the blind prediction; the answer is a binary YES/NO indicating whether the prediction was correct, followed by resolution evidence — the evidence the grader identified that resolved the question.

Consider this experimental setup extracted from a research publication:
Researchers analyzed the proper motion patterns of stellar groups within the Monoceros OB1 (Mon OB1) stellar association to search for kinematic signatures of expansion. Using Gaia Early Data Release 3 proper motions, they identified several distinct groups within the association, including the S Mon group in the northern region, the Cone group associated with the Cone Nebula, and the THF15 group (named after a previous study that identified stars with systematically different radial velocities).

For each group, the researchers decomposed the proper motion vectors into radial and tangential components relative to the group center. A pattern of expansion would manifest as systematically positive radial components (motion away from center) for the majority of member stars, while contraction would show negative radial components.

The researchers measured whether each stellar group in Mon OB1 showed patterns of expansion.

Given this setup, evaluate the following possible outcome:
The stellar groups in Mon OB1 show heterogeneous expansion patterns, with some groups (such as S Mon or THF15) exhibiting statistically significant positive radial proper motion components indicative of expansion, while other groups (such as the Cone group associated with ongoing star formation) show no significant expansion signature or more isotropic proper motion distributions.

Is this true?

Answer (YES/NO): NO